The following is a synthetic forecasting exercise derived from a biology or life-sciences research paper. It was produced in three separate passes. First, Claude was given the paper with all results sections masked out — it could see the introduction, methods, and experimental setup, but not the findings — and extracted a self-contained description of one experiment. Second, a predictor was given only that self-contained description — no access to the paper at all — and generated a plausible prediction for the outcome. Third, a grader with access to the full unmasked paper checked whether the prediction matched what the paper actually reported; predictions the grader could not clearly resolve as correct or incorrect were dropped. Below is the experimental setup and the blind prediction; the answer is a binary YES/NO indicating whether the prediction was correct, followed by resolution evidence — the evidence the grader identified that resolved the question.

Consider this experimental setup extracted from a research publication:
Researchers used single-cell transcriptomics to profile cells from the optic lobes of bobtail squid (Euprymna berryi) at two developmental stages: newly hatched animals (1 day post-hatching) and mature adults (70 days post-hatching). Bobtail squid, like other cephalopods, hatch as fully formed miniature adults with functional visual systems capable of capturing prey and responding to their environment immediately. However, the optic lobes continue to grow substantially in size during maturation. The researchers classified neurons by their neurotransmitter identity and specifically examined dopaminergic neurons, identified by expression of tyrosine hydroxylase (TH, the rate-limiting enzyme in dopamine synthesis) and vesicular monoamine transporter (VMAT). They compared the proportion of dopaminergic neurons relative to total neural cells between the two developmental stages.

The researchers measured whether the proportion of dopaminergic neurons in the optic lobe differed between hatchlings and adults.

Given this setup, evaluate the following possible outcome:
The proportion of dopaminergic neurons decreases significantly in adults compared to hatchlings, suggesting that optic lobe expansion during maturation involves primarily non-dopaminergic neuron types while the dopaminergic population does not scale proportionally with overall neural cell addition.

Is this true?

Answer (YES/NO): NO